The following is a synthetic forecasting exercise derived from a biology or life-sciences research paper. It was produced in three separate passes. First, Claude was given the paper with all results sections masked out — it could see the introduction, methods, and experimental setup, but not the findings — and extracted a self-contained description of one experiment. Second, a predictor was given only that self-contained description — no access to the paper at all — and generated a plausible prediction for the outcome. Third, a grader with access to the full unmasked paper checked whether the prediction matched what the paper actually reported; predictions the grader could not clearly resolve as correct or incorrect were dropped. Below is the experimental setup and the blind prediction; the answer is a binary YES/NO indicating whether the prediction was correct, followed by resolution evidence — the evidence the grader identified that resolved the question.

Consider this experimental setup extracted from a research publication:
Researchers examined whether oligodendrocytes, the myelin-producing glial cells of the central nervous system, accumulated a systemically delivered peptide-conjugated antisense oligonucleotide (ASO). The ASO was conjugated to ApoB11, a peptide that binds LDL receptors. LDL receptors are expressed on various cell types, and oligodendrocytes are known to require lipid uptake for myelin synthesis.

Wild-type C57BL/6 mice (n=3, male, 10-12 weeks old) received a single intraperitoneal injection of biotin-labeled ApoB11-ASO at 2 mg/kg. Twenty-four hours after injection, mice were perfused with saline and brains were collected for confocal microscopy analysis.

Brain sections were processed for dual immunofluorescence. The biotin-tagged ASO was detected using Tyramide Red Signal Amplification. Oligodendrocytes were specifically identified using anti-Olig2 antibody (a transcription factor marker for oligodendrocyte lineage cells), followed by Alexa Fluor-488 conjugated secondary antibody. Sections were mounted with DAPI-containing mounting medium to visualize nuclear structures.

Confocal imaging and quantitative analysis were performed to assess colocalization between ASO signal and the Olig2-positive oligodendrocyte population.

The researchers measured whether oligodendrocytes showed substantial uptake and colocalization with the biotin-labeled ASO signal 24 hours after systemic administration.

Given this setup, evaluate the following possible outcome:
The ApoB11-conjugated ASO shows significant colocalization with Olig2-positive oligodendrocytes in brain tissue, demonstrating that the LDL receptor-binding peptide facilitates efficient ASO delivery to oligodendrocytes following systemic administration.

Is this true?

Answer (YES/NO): NO